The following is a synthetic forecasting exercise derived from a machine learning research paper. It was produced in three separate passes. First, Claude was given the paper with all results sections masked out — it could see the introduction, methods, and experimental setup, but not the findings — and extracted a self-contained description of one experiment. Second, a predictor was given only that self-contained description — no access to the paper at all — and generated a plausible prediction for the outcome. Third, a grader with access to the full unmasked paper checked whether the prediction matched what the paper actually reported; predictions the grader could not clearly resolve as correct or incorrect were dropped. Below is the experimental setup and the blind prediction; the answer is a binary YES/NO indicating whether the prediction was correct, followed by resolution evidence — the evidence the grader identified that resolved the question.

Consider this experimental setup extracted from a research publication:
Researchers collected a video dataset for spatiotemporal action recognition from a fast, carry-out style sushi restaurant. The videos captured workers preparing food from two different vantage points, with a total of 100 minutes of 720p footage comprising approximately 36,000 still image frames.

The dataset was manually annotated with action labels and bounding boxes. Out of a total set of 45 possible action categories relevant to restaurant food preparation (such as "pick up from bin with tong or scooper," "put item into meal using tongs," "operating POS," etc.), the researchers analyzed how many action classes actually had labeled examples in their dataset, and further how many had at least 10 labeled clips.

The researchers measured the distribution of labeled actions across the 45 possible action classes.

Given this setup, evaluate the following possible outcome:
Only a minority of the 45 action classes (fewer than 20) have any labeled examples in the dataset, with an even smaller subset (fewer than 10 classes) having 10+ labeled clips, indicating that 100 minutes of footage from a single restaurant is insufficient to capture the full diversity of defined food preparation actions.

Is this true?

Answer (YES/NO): NO